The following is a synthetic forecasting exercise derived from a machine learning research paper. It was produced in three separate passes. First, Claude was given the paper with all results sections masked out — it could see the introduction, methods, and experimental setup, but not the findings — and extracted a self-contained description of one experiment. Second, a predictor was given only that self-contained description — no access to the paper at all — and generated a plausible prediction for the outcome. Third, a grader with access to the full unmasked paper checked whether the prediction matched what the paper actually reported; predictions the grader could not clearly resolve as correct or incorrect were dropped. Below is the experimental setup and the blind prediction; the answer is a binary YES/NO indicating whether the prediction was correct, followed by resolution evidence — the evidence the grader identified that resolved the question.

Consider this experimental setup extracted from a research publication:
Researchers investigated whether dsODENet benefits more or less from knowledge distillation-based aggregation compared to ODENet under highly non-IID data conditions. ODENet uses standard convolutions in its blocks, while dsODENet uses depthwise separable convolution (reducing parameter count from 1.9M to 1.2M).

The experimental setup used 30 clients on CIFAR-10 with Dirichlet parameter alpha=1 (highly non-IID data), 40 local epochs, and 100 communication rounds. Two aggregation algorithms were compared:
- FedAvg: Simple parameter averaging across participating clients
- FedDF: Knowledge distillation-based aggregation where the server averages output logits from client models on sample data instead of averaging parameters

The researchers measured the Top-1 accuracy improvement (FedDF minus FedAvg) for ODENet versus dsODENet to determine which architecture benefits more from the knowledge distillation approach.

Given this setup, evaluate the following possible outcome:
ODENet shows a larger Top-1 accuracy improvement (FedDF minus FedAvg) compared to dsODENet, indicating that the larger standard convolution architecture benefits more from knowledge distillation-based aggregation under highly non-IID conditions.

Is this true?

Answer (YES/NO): NO